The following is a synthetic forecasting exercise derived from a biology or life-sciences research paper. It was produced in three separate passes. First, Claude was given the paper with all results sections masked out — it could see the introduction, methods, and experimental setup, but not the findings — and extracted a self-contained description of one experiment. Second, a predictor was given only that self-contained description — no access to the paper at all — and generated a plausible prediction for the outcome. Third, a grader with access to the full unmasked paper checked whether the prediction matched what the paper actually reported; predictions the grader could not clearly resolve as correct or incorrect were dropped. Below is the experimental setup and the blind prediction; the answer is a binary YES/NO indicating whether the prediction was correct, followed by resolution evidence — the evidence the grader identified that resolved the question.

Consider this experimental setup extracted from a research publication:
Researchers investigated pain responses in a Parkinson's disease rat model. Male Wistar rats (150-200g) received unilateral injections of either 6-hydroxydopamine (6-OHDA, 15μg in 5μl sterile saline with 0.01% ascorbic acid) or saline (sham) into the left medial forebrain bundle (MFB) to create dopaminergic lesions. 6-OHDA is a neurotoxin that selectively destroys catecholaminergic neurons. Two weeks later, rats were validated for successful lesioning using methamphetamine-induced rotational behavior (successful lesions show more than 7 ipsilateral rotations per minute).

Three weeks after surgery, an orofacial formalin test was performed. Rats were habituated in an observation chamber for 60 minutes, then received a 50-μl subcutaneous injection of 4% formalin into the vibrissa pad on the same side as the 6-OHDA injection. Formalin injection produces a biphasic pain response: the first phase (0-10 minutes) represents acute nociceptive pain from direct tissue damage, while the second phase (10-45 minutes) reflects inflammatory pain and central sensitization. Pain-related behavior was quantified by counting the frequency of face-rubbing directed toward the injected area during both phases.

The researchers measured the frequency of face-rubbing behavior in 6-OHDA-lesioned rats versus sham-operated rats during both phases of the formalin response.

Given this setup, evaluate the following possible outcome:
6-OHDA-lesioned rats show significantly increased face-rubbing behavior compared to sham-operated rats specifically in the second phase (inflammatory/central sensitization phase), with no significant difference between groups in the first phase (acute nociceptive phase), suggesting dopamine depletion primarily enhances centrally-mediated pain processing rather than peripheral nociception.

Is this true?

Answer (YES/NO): NO